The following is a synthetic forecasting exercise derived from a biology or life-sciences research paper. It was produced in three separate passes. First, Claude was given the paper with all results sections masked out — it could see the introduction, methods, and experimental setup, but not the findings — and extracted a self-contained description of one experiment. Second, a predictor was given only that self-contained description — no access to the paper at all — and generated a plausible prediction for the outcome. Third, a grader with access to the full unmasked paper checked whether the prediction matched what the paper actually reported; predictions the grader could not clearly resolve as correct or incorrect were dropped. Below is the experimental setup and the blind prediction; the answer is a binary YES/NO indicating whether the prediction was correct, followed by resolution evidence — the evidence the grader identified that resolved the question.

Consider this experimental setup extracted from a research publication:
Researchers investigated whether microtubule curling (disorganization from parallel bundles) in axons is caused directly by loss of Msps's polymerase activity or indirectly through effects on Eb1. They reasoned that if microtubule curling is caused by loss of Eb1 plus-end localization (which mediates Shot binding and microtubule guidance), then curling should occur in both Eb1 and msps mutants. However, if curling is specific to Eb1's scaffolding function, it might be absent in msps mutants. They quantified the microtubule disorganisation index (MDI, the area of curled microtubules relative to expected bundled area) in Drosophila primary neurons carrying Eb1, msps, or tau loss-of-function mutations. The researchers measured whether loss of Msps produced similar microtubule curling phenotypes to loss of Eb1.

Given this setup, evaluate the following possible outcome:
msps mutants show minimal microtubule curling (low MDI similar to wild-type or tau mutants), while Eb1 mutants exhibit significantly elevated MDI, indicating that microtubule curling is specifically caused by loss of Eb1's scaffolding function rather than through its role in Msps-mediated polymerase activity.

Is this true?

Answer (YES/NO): NO